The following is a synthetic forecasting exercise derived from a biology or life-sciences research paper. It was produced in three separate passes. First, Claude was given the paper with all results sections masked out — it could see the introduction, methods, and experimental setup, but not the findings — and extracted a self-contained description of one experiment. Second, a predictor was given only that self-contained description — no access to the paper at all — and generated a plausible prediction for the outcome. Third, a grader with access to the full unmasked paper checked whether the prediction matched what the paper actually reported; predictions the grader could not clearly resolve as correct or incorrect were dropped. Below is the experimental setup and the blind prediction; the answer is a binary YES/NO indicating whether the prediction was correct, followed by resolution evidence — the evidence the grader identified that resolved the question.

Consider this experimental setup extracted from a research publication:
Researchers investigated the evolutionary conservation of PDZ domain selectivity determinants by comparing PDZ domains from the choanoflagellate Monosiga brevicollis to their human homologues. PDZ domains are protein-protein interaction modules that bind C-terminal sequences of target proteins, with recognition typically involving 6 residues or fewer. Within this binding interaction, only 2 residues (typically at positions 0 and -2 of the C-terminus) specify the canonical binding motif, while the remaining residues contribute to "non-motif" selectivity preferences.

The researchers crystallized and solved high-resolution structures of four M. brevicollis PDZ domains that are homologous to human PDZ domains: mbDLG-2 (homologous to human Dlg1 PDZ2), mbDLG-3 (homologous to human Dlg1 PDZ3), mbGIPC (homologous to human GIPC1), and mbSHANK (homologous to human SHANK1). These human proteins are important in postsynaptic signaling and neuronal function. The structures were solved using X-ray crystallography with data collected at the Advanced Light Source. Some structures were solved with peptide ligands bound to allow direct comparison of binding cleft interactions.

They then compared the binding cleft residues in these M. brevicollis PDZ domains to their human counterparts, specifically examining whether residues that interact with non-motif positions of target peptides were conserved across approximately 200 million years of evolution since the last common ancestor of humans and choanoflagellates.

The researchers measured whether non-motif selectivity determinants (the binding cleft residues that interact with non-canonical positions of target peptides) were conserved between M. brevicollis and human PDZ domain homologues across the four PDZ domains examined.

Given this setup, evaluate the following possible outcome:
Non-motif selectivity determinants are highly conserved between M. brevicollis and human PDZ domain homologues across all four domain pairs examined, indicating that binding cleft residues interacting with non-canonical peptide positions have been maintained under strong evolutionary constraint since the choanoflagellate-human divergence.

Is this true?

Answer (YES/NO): NO